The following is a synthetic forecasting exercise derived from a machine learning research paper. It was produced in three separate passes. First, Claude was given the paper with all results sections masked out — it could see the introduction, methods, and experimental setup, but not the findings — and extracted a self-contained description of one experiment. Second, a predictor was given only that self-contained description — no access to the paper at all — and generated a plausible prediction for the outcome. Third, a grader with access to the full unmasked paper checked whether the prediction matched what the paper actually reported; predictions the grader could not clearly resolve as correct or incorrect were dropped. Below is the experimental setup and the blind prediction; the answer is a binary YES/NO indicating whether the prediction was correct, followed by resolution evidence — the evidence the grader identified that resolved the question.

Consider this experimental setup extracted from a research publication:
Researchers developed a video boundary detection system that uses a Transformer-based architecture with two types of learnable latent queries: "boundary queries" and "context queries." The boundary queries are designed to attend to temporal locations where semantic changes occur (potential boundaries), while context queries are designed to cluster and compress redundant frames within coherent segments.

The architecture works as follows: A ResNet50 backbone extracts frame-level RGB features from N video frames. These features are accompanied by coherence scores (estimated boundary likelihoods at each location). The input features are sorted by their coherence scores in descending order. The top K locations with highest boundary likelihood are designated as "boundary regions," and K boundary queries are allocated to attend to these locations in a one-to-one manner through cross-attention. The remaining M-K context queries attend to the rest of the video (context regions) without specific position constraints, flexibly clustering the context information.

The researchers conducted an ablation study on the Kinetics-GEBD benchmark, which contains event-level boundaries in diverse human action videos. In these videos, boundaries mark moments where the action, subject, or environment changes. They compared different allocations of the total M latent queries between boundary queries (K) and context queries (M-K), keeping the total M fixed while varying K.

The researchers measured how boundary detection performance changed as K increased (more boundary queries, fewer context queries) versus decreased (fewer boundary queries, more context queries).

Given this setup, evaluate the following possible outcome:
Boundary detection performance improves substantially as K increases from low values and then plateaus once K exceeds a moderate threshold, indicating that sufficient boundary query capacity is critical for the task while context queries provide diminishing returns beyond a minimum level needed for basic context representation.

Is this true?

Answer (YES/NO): NO